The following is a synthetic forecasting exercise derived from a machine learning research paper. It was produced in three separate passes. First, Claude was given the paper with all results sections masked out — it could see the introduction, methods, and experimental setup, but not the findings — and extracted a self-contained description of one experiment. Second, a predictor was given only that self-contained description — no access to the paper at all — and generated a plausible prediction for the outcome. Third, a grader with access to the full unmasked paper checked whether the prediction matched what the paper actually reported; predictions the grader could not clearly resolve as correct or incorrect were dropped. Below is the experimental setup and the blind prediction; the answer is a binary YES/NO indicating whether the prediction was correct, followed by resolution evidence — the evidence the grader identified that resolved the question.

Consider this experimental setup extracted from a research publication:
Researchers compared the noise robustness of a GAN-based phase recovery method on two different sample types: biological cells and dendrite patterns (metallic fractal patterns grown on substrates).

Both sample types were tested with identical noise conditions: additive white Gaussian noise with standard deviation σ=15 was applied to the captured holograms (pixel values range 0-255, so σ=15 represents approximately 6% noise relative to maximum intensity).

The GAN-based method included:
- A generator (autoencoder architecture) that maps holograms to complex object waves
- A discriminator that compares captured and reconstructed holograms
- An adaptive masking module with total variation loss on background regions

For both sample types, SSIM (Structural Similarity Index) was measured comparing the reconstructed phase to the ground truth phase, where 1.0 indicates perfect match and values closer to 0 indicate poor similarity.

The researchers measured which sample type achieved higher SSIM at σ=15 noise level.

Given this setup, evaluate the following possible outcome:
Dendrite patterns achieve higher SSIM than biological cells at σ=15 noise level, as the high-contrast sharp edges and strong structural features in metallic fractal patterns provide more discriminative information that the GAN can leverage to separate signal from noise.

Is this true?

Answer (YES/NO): YES